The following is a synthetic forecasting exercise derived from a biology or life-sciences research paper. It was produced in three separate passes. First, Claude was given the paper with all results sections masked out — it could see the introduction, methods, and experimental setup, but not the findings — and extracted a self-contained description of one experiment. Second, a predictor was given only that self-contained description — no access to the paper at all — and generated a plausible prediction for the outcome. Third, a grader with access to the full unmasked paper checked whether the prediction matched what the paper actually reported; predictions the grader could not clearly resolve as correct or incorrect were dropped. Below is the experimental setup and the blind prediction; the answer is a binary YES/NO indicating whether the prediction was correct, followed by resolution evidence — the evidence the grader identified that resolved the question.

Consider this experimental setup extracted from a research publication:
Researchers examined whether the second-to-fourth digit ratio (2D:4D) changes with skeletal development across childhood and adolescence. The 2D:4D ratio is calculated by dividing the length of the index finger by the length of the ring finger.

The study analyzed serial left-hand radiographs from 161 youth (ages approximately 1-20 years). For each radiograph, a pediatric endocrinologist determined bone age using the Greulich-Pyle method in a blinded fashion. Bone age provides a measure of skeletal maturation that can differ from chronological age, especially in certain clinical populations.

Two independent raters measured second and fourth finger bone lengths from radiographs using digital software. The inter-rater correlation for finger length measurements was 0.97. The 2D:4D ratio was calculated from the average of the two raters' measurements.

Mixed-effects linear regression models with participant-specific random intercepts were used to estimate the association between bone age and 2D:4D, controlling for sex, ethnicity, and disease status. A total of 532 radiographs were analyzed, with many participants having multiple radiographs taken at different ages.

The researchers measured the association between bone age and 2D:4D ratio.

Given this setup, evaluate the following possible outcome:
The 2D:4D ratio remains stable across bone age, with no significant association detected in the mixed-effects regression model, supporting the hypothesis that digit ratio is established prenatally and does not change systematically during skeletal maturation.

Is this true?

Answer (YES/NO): NO